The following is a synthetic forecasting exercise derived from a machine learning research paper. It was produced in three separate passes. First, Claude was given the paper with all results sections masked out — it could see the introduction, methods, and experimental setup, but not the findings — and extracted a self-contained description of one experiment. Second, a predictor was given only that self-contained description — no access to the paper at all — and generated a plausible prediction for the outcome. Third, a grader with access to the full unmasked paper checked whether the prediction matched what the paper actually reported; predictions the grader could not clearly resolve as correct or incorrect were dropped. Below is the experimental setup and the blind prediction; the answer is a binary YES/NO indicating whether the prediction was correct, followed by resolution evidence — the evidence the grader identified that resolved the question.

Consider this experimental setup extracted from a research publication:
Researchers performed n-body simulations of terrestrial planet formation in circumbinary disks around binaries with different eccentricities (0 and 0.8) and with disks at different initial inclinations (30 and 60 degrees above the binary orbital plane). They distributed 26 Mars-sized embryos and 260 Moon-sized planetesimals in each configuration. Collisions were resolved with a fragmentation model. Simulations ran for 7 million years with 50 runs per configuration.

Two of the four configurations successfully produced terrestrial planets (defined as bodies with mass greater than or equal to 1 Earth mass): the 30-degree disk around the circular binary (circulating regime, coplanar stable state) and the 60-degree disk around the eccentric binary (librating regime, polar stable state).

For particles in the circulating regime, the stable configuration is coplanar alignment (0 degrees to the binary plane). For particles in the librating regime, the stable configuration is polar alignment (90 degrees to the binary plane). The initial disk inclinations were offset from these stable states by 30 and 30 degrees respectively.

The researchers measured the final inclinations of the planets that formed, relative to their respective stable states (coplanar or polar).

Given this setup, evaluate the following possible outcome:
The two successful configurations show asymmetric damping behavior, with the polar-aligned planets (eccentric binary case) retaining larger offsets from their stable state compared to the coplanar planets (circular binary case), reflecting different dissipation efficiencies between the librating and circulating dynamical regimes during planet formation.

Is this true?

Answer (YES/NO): NO